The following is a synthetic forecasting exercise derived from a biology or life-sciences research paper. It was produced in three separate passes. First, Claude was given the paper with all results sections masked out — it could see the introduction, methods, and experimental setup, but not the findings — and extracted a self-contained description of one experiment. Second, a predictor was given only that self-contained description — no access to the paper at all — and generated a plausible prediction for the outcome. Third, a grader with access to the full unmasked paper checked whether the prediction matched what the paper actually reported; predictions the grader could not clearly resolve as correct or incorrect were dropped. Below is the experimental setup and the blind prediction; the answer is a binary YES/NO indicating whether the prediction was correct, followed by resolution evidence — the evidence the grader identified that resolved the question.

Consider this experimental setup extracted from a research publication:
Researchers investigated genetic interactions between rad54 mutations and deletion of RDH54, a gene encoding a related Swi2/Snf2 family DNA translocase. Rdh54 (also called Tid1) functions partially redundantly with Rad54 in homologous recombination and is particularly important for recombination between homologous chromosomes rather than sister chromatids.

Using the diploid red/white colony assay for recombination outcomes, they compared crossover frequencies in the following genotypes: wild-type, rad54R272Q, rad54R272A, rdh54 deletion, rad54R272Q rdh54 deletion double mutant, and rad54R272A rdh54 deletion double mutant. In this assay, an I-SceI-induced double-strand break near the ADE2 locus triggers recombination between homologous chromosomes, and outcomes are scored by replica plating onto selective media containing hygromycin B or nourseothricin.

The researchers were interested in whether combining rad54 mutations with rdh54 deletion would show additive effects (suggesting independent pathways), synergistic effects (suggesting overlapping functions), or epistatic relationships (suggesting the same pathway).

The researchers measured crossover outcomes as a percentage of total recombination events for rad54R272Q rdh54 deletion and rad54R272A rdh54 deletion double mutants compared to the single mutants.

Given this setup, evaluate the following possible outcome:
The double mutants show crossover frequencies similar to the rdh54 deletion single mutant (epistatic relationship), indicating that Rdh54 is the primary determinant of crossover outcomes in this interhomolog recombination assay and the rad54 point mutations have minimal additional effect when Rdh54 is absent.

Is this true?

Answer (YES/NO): NO